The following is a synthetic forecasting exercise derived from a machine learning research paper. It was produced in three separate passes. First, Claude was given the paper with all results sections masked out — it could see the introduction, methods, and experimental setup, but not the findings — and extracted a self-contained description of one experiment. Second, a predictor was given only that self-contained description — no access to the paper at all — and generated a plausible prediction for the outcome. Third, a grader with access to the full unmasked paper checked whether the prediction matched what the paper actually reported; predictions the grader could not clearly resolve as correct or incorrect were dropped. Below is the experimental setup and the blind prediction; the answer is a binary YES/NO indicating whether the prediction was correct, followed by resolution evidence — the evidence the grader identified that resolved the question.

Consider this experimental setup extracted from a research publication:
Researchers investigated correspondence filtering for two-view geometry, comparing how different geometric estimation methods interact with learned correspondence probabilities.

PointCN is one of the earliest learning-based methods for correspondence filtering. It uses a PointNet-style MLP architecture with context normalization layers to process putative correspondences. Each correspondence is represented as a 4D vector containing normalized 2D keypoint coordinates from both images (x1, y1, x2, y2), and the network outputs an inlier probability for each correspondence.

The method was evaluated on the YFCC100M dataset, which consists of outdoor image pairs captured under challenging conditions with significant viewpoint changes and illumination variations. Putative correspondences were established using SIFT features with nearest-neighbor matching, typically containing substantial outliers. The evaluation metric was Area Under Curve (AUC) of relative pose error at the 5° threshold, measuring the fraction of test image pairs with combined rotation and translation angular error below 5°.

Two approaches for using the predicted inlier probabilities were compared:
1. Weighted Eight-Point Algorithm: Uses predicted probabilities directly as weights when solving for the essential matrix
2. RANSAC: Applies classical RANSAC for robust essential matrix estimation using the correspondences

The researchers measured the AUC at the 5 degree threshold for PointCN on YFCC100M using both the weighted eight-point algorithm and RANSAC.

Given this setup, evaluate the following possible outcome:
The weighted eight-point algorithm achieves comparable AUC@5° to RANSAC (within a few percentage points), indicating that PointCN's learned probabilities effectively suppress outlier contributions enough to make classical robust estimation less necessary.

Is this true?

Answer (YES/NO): NO